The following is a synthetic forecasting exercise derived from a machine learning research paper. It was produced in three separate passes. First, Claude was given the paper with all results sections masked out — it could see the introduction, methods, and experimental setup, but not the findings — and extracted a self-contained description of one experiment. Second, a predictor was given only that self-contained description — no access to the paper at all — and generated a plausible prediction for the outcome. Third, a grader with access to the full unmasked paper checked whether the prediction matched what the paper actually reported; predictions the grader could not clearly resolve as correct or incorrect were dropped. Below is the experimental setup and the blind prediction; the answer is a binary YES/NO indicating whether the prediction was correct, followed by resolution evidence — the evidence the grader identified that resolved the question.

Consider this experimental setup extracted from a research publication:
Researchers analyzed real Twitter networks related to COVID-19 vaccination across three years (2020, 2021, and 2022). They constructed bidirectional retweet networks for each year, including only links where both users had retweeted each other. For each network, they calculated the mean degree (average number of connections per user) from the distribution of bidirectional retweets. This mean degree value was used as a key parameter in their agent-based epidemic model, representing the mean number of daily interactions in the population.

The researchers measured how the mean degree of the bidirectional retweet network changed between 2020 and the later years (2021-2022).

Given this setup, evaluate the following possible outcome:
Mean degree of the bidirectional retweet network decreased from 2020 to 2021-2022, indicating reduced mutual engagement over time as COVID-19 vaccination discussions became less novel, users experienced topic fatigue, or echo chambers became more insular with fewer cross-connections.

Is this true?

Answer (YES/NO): NO